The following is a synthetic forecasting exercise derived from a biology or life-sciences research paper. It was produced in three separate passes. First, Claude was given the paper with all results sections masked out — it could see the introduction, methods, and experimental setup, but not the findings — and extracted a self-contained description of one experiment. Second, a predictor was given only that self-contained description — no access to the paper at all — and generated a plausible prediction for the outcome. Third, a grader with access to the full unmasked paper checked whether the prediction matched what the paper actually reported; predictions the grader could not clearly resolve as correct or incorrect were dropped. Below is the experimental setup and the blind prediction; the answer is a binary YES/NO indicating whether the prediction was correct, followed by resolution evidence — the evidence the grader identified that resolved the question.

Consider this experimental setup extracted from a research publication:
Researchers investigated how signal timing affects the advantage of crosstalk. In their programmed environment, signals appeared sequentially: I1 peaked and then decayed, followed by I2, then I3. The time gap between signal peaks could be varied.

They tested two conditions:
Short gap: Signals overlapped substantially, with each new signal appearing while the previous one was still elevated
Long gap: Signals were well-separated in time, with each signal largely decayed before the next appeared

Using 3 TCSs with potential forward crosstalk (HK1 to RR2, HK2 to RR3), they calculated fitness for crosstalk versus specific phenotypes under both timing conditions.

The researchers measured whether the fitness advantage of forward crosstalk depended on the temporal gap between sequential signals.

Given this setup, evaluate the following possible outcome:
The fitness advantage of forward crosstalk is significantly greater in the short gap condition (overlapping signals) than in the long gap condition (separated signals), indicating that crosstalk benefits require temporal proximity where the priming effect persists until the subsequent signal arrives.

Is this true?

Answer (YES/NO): NO